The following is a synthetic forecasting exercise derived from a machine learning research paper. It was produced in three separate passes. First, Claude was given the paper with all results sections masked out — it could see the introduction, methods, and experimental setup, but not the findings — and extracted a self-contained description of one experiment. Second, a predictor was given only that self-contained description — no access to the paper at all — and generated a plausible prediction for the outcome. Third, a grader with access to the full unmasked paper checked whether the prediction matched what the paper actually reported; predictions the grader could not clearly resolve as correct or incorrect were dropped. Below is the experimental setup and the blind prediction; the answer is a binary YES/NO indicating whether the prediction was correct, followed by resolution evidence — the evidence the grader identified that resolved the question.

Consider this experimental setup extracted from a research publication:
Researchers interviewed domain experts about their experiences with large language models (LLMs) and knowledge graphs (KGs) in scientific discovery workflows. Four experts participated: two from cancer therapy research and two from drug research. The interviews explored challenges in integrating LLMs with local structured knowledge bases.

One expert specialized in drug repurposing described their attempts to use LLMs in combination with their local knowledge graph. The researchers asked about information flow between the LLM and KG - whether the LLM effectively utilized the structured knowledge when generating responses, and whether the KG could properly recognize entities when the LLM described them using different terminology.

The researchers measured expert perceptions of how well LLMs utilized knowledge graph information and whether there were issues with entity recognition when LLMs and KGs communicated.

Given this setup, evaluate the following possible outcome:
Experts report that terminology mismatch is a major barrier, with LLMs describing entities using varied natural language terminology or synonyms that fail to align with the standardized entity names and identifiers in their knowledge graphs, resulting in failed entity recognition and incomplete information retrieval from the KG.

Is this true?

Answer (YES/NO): YES